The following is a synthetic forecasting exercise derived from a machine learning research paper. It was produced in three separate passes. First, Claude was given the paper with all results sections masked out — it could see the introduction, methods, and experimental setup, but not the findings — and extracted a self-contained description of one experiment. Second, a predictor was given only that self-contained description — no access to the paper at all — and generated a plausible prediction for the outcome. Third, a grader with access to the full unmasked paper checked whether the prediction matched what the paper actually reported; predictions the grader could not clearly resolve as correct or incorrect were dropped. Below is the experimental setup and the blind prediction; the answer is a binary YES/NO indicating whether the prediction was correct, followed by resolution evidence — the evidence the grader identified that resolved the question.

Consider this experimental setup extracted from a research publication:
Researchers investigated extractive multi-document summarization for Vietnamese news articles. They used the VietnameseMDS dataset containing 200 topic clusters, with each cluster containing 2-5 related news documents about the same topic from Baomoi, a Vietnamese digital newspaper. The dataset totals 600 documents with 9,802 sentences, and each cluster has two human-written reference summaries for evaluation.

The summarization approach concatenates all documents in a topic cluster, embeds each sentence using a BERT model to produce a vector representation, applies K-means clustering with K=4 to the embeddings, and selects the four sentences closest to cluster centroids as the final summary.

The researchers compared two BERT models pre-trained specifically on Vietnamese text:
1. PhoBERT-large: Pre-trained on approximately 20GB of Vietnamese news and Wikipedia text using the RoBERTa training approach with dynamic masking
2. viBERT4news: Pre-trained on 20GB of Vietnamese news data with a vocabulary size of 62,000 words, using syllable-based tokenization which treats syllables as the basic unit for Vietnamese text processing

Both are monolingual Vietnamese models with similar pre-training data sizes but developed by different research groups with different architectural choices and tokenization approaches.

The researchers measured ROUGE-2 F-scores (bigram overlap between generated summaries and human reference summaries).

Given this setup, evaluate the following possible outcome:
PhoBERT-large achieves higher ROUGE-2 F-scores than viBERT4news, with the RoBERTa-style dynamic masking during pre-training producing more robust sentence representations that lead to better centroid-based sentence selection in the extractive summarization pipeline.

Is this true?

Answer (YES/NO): NO